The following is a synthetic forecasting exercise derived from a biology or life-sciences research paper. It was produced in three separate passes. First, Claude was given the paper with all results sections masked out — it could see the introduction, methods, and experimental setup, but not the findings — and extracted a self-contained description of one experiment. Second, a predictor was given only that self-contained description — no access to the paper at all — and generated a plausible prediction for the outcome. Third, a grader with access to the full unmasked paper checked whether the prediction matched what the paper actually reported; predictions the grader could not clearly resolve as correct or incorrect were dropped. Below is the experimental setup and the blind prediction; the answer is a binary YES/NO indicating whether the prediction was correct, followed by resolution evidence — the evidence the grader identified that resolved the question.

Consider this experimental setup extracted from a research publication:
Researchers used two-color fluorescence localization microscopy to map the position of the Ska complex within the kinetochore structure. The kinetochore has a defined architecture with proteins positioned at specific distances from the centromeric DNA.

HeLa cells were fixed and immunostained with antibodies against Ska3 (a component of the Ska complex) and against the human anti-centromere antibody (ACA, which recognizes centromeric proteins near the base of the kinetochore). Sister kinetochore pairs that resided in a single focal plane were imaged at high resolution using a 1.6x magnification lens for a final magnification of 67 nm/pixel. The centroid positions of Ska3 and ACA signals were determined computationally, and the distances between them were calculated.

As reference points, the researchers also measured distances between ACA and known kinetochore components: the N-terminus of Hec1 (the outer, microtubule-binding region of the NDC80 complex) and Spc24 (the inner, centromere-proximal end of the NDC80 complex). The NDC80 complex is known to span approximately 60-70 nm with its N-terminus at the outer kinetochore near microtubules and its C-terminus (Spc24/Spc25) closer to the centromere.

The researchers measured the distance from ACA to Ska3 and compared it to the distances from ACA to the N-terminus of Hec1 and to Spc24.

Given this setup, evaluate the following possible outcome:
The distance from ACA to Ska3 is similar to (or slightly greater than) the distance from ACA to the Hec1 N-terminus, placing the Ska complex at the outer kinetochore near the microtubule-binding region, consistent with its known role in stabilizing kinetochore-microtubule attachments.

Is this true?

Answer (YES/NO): NO